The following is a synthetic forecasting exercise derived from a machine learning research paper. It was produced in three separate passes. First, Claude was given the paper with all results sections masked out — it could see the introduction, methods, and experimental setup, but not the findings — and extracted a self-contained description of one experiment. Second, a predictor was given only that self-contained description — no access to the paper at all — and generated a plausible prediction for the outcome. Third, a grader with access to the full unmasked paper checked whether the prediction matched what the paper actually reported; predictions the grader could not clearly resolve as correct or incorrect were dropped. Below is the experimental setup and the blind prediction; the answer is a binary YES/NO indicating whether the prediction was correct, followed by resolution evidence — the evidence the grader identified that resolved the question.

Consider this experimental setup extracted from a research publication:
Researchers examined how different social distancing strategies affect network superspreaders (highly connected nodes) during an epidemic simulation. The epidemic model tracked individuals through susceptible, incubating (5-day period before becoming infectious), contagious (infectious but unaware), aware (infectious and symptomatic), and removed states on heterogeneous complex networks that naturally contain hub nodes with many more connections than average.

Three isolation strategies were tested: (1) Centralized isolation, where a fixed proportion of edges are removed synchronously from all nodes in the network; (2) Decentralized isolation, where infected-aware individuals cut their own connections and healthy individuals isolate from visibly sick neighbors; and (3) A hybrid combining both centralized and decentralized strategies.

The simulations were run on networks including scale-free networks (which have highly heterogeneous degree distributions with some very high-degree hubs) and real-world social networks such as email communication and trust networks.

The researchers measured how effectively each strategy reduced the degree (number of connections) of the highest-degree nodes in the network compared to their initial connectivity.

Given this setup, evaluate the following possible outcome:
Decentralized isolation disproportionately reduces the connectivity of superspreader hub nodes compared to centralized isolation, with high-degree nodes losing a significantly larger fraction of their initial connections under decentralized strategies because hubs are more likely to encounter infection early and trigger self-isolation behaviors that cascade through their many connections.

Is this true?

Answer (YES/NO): NO